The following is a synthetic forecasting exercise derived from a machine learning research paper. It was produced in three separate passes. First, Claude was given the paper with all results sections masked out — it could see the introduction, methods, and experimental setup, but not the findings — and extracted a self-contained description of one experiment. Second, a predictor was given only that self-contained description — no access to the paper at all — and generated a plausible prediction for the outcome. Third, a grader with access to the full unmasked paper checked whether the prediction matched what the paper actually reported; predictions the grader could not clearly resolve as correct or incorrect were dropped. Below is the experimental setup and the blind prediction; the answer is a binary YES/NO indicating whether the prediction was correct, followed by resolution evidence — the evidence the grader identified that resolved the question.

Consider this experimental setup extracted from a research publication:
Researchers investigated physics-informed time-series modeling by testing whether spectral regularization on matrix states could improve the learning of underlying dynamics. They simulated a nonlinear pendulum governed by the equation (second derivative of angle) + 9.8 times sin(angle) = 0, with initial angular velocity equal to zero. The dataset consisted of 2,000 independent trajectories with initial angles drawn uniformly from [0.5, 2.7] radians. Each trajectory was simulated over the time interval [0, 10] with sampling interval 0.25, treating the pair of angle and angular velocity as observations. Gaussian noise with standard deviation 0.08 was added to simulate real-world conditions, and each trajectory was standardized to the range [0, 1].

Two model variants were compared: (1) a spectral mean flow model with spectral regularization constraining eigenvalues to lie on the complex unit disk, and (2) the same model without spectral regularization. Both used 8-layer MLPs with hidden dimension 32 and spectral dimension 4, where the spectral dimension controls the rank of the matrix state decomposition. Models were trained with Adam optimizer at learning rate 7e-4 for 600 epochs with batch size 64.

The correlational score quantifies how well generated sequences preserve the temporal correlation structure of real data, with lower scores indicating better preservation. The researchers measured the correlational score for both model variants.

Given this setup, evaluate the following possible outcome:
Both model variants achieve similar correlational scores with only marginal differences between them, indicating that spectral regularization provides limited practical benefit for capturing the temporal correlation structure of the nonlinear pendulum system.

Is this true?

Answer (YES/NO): NO